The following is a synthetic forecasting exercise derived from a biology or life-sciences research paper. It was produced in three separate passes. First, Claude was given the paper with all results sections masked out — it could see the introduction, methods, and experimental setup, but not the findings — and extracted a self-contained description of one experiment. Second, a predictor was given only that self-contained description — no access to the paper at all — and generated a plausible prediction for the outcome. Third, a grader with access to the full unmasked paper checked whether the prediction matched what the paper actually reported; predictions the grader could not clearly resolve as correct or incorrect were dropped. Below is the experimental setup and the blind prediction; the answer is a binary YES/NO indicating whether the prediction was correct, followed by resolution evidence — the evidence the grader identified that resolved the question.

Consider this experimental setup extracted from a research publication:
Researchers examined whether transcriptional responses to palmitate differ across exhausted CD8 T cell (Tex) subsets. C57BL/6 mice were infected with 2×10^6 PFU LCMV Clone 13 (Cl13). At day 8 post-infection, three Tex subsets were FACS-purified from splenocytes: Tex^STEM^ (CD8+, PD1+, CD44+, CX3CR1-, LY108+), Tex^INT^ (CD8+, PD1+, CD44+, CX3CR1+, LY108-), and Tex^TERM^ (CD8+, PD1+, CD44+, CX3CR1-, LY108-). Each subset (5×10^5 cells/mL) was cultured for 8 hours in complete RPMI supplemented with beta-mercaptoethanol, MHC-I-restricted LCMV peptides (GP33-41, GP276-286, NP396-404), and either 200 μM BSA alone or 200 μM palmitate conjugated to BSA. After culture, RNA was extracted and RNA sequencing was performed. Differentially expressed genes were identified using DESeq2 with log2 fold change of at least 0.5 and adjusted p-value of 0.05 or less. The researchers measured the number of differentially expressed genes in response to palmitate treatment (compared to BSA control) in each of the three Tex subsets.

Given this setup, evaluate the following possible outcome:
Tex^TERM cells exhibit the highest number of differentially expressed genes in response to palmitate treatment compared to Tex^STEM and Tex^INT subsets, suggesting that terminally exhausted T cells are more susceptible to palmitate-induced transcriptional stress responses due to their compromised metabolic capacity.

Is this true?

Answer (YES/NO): NO